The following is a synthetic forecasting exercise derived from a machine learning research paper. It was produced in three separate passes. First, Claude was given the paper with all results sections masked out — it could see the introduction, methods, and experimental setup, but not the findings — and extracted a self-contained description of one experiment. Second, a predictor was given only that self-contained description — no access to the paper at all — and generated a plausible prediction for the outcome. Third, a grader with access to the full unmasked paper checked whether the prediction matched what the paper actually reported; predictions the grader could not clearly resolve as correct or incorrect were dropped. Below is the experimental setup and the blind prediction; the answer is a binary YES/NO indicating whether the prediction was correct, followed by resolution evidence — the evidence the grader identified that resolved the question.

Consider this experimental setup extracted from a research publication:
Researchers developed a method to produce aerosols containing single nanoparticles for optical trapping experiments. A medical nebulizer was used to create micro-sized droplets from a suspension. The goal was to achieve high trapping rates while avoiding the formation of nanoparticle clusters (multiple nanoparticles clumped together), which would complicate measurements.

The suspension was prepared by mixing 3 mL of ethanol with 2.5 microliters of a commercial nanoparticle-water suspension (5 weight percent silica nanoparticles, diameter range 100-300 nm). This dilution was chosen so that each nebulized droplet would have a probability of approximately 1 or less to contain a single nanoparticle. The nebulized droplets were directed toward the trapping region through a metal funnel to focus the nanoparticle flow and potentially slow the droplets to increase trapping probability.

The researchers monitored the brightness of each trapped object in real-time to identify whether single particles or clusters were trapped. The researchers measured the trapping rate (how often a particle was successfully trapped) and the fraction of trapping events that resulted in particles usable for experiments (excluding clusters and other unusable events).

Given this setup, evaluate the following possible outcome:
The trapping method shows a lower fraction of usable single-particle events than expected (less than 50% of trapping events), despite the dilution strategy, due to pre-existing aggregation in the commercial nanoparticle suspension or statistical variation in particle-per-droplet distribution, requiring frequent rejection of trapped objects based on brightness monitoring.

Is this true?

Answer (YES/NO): NO